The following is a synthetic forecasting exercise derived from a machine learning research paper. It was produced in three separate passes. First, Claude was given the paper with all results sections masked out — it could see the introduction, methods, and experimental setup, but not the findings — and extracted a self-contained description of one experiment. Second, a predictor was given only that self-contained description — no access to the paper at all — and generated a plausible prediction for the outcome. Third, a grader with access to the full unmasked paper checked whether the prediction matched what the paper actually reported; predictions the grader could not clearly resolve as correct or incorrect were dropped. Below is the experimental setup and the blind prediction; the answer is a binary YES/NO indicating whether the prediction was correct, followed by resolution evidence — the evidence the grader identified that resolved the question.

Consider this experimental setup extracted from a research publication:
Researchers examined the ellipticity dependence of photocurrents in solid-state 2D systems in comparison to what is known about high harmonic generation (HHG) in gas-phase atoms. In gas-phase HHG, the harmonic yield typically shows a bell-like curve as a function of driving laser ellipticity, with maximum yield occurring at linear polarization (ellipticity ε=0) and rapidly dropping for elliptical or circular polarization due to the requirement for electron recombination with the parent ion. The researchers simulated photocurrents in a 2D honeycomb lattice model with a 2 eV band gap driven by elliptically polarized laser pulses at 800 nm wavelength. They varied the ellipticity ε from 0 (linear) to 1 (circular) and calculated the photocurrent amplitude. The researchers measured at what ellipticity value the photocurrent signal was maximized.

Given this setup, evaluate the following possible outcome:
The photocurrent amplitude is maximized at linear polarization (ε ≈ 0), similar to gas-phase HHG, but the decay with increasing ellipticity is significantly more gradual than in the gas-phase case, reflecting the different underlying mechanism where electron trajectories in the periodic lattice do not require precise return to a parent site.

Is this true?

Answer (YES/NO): NO